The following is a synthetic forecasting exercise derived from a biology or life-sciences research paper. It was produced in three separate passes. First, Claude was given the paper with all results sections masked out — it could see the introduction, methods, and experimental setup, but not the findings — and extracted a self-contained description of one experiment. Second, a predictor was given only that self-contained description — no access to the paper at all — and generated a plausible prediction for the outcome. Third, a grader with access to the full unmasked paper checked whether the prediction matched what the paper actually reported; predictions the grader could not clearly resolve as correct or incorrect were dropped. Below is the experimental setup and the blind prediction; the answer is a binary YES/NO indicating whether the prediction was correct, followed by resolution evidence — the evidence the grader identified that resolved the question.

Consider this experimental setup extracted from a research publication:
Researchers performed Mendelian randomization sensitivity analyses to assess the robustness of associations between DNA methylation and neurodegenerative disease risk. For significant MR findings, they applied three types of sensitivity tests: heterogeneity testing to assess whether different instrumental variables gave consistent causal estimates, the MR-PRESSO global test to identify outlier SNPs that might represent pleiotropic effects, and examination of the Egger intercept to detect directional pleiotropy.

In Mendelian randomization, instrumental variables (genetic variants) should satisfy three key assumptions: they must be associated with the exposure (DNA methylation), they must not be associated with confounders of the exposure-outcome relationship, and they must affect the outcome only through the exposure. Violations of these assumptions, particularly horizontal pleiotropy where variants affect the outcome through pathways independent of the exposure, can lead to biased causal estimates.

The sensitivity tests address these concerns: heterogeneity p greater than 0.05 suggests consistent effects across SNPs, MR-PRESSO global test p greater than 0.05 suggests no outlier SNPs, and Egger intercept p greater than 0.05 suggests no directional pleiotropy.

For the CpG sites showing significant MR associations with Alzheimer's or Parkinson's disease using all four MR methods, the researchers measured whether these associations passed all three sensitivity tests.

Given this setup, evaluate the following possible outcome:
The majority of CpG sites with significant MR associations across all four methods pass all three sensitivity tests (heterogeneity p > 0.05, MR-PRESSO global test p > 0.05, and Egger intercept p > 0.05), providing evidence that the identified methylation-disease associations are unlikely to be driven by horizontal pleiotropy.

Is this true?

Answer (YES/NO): YES